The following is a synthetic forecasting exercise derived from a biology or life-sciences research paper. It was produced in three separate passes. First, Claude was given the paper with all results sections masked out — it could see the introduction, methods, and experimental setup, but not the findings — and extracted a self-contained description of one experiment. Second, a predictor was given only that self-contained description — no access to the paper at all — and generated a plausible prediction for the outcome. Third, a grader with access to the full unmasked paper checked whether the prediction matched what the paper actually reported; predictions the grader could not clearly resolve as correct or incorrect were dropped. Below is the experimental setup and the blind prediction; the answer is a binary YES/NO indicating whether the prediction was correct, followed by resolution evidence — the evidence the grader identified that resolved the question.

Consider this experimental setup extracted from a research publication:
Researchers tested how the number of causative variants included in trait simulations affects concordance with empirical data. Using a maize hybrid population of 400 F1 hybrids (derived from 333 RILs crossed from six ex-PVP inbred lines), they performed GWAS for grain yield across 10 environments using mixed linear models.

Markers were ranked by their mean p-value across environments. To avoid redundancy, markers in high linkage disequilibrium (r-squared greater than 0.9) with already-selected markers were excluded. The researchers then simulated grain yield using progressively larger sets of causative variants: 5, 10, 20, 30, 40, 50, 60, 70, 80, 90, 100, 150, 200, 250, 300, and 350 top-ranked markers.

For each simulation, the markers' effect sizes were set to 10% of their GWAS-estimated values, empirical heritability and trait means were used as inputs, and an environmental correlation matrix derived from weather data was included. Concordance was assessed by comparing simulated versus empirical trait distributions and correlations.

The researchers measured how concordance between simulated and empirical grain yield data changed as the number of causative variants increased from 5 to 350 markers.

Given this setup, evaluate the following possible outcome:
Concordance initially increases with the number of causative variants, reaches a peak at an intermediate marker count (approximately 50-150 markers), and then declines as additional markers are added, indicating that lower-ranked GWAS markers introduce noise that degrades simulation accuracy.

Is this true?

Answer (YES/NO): NO